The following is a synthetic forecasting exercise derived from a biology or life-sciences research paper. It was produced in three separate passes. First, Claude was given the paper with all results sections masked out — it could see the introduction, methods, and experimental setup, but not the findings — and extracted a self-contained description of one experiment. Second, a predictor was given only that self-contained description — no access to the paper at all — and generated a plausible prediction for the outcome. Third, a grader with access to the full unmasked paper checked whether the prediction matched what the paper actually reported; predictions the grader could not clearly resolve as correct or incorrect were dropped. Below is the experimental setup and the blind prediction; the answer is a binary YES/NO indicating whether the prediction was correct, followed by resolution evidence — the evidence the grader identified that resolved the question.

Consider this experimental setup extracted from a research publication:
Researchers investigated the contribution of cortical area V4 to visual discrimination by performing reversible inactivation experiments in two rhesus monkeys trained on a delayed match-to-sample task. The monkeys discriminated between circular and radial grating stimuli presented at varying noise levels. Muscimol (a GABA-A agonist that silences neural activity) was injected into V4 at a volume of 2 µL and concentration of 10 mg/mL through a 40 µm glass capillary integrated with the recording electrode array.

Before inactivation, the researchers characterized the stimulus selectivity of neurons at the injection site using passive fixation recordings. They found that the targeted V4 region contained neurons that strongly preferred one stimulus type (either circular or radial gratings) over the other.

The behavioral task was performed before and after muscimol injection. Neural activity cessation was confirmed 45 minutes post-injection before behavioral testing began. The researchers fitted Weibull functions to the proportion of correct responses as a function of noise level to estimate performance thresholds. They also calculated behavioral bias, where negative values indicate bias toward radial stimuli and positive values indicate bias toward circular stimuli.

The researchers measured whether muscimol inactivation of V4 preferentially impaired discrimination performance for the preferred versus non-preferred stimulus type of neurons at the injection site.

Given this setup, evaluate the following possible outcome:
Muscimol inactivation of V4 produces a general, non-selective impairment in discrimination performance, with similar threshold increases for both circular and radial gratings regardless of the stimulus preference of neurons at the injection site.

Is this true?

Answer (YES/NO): NO